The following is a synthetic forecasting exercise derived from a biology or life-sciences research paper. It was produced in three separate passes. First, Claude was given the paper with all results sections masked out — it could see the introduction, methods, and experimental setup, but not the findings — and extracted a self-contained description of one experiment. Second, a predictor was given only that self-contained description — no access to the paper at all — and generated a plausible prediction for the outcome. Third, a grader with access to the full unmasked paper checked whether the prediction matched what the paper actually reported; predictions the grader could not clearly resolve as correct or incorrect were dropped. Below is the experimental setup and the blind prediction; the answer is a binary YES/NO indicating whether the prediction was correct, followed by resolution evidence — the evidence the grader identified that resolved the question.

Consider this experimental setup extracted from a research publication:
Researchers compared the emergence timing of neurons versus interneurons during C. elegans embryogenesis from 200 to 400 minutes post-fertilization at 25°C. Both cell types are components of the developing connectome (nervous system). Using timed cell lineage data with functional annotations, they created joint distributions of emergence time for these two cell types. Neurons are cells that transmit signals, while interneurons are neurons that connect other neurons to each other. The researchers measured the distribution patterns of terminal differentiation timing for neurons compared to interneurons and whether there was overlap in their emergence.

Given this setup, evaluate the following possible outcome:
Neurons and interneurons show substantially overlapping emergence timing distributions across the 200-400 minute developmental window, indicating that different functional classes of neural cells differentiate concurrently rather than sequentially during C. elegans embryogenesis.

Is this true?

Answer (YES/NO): NO